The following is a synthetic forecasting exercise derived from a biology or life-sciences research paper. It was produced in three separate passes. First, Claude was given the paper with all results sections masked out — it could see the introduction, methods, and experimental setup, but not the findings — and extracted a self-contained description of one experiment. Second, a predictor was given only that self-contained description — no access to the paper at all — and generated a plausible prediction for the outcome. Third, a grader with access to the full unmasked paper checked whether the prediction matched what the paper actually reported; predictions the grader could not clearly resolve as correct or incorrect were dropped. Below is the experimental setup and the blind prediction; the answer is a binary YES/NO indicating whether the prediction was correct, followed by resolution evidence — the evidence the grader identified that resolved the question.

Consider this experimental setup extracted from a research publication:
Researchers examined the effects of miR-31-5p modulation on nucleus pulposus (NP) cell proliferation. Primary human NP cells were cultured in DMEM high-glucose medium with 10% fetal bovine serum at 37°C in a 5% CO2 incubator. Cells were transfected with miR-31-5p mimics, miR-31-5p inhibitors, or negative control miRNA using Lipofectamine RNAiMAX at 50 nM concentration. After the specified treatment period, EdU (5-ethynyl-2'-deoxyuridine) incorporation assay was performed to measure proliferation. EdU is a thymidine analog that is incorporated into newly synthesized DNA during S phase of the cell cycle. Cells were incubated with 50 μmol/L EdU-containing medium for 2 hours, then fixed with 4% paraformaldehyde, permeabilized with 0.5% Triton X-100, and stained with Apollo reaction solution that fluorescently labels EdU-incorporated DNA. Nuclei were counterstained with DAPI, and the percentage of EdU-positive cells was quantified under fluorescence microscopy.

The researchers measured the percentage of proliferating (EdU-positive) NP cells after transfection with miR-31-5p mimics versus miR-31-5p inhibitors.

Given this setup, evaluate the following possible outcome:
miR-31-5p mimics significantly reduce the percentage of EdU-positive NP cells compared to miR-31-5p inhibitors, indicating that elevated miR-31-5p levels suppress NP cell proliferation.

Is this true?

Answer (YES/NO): NO